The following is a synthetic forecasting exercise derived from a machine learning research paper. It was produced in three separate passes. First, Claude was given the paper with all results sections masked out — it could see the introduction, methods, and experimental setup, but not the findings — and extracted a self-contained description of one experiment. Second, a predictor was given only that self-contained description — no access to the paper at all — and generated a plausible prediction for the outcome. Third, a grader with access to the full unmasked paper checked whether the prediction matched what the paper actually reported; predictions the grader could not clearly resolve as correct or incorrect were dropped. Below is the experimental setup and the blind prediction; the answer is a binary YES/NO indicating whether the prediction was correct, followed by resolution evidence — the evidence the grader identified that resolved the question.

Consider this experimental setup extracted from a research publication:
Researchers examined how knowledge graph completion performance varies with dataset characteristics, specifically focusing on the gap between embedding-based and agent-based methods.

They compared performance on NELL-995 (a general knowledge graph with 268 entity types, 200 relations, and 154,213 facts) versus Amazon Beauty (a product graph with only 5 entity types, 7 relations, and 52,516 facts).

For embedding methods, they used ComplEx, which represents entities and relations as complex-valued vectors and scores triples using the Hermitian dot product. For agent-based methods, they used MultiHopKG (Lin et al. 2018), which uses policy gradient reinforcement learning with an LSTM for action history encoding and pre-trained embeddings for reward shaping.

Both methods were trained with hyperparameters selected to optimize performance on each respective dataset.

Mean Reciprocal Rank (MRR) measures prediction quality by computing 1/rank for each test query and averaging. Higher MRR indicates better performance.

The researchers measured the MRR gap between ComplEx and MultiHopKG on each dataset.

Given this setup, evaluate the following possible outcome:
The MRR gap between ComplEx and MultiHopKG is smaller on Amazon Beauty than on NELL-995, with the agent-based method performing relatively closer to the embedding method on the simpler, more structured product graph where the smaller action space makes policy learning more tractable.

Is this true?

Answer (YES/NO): NO